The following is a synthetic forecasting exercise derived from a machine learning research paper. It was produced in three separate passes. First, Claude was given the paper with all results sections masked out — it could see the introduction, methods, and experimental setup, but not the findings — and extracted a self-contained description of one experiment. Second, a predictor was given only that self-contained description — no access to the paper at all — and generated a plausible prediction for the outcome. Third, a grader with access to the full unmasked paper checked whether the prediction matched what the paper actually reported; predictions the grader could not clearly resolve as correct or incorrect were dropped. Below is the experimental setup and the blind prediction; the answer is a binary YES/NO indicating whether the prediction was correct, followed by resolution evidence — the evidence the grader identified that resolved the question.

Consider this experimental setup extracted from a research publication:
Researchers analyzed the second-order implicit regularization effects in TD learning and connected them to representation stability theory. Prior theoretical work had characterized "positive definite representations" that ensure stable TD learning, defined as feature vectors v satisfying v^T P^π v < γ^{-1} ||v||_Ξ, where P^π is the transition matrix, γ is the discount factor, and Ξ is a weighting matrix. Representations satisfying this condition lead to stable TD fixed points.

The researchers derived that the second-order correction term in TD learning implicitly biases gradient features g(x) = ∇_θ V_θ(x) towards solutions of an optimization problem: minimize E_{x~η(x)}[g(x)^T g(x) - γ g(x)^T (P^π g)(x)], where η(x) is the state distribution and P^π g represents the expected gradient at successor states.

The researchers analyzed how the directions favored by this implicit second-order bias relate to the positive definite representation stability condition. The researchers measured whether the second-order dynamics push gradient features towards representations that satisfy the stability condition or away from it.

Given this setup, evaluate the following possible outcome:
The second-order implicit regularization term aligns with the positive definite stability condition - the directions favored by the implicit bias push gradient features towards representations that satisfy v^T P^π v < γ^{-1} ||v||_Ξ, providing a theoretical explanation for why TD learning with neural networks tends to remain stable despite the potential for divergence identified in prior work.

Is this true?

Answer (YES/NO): NO